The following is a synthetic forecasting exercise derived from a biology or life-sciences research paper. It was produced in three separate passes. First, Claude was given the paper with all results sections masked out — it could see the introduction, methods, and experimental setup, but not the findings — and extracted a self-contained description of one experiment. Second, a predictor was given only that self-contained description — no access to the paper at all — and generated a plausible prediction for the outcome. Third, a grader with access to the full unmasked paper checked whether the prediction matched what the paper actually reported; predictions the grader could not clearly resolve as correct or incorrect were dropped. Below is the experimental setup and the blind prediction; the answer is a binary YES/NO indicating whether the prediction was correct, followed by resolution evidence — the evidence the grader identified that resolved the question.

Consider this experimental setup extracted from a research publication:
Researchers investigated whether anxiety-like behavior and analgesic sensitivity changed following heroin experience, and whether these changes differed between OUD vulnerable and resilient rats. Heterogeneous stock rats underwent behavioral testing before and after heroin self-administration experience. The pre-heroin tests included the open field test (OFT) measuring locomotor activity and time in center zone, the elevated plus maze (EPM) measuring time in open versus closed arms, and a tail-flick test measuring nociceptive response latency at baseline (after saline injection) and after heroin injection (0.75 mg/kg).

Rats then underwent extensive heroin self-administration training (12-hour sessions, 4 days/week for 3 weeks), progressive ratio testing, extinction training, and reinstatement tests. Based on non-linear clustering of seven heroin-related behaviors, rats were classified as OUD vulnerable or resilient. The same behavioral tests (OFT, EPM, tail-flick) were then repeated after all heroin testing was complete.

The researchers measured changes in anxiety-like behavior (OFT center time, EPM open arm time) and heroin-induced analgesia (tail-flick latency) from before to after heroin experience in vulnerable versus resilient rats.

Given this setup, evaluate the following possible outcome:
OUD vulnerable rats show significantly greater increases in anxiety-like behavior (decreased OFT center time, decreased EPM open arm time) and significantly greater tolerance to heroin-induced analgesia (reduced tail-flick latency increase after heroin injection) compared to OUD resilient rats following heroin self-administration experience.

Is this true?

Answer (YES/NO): NO